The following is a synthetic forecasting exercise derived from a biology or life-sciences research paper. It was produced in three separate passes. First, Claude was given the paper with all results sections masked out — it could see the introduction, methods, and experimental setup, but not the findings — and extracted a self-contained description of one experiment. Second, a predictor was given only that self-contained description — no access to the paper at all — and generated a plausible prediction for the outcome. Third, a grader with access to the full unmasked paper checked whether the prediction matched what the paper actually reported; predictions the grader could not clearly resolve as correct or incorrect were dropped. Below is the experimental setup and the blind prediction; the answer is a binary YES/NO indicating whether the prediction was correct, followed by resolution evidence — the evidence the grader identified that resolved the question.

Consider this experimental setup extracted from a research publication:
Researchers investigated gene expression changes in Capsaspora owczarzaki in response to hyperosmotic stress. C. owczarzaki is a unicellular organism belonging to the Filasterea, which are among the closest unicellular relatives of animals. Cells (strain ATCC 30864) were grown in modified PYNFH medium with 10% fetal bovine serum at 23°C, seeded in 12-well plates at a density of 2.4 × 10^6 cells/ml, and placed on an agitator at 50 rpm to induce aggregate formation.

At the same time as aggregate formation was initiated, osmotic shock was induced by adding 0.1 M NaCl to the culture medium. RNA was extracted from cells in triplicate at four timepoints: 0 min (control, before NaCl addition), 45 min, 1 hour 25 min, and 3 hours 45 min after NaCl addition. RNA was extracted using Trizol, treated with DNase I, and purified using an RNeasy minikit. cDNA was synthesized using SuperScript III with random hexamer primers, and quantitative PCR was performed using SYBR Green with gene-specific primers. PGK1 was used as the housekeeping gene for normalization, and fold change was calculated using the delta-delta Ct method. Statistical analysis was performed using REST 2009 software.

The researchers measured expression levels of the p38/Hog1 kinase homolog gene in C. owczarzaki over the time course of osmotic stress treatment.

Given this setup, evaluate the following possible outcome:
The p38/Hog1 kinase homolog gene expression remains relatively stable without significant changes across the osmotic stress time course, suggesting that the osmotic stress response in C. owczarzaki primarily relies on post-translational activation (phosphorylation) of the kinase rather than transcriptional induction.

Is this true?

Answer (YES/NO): NO